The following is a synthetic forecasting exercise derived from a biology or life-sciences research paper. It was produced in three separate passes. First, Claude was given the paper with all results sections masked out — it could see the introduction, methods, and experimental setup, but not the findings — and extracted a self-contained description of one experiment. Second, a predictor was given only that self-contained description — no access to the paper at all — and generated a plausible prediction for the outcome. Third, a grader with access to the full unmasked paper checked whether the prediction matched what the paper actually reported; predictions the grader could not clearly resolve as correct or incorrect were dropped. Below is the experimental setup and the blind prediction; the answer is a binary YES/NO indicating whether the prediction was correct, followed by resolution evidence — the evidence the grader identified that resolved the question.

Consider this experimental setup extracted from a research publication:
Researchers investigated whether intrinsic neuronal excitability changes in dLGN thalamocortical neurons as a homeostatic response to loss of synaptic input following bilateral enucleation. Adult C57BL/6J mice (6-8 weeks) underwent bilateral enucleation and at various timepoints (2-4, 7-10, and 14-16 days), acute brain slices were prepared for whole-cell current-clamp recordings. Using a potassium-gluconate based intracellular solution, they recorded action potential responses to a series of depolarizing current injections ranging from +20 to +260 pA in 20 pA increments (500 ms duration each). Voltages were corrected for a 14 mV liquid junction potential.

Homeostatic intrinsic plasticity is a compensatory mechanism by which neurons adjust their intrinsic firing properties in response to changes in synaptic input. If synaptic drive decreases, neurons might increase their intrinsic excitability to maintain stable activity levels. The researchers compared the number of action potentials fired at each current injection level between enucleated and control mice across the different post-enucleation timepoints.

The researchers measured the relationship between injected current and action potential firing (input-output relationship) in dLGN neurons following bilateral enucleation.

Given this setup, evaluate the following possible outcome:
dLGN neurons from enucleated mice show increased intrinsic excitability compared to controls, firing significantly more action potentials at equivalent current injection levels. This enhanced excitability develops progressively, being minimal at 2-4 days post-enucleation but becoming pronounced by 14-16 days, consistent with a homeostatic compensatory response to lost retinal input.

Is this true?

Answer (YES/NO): NO